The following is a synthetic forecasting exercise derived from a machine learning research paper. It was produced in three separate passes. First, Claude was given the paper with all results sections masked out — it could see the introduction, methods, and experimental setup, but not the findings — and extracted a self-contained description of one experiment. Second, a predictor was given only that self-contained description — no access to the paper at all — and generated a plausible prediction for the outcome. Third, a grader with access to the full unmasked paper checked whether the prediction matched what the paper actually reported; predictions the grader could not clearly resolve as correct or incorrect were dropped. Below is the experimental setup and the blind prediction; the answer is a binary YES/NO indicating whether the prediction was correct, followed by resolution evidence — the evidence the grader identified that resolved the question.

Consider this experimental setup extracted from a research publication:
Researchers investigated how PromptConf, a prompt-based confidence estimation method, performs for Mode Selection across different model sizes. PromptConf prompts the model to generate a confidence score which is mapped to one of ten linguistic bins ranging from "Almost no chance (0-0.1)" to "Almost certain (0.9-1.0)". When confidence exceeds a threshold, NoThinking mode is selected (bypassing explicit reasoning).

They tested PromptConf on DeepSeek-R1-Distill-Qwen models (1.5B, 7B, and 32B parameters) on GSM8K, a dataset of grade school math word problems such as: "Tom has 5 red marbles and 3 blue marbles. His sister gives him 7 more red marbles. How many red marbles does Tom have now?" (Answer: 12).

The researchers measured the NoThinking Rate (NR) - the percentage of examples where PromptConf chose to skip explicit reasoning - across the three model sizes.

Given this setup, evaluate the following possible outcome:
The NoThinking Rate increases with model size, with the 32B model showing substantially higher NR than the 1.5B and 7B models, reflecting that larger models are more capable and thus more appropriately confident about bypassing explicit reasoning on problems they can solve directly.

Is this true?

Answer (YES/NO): NO